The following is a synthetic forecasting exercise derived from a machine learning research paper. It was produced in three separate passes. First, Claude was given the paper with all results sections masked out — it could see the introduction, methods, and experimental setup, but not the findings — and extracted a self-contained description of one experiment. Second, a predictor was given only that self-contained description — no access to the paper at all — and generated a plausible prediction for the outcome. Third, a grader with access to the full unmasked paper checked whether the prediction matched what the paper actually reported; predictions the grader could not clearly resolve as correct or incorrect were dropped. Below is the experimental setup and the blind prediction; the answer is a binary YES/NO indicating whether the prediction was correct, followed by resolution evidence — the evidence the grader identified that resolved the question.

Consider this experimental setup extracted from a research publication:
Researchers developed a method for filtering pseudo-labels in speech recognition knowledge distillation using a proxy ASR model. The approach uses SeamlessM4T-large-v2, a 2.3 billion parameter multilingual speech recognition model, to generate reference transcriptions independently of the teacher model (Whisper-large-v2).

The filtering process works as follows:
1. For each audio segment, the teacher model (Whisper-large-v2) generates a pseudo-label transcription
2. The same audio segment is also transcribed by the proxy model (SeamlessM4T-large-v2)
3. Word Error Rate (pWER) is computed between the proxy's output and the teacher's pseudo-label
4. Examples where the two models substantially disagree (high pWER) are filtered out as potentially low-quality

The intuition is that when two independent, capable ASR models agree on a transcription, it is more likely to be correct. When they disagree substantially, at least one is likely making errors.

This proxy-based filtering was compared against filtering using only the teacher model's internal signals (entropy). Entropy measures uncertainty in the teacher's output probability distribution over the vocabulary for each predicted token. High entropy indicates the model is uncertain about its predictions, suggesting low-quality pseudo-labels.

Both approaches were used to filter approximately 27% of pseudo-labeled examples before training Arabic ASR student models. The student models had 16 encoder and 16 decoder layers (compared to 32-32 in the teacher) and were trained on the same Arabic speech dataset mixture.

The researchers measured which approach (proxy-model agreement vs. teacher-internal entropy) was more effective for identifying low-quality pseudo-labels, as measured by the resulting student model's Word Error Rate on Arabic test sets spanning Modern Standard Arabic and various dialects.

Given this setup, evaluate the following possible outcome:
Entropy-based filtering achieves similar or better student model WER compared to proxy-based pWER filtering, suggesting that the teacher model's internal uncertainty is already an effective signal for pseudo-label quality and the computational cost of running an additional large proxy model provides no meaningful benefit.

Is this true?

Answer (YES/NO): NO